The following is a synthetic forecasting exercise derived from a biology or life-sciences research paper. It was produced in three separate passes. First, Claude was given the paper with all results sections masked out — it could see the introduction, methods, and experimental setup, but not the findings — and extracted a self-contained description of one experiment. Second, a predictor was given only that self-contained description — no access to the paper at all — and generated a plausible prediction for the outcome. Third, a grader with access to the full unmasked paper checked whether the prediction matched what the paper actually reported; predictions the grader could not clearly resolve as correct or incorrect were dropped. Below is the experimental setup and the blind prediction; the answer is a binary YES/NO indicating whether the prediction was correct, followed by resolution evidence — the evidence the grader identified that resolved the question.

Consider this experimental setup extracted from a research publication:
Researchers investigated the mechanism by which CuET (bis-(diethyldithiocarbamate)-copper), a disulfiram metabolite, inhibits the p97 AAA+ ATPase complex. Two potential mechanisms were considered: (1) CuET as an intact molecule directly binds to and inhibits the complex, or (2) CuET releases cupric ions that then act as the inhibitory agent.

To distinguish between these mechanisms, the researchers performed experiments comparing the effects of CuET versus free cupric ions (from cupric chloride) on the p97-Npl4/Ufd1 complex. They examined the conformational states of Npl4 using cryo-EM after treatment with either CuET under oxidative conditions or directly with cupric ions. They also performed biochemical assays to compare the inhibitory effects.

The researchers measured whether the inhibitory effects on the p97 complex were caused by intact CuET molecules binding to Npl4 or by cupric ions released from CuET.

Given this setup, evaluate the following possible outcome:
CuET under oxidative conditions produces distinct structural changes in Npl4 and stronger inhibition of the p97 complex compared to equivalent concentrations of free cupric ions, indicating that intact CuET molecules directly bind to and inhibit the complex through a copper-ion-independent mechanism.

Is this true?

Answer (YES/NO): NO